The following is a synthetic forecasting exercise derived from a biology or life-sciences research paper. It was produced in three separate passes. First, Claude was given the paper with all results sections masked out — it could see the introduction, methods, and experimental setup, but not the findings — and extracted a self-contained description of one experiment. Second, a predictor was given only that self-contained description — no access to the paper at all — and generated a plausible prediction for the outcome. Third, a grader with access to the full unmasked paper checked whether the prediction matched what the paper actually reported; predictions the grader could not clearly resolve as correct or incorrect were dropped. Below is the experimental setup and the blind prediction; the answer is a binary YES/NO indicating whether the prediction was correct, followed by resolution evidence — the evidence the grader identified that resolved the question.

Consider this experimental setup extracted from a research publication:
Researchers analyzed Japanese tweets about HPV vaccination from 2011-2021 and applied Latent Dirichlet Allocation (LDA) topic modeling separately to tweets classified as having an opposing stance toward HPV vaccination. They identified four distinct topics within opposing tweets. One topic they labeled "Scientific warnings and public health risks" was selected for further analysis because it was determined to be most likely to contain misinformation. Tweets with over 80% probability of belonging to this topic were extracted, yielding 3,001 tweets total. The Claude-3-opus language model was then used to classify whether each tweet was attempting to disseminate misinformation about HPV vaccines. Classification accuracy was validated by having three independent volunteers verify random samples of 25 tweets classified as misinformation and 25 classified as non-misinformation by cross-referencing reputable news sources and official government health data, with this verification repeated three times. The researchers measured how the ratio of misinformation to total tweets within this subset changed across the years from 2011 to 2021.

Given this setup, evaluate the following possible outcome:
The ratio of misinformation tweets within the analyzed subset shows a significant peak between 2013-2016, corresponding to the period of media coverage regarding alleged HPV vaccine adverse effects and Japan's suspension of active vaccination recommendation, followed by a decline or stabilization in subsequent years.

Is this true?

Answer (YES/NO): NO